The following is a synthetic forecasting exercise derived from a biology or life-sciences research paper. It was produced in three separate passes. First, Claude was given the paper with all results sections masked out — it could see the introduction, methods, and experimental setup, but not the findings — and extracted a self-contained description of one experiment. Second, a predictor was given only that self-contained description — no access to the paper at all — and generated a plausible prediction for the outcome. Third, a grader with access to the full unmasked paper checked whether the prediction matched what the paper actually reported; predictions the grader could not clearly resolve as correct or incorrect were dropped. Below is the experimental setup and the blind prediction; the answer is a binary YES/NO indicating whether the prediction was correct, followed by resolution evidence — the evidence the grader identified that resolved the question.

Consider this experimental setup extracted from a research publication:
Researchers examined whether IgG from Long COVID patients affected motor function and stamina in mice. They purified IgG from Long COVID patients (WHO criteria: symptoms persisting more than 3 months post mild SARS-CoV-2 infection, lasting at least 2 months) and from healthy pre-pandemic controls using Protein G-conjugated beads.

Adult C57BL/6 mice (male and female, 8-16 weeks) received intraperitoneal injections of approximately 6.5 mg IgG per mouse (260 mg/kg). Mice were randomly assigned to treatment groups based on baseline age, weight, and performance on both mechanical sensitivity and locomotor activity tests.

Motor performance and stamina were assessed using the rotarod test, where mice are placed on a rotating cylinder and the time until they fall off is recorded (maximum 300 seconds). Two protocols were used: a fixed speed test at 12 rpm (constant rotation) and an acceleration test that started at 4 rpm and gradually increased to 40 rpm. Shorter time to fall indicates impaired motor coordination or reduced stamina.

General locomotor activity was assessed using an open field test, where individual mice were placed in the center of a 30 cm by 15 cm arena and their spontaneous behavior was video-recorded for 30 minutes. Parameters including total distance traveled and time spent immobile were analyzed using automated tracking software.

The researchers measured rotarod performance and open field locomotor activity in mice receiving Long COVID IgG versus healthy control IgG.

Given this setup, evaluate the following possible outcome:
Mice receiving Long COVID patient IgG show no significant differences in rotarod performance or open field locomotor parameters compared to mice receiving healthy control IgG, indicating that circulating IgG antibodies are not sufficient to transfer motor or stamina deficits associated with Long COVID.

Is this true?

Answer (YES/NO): NO